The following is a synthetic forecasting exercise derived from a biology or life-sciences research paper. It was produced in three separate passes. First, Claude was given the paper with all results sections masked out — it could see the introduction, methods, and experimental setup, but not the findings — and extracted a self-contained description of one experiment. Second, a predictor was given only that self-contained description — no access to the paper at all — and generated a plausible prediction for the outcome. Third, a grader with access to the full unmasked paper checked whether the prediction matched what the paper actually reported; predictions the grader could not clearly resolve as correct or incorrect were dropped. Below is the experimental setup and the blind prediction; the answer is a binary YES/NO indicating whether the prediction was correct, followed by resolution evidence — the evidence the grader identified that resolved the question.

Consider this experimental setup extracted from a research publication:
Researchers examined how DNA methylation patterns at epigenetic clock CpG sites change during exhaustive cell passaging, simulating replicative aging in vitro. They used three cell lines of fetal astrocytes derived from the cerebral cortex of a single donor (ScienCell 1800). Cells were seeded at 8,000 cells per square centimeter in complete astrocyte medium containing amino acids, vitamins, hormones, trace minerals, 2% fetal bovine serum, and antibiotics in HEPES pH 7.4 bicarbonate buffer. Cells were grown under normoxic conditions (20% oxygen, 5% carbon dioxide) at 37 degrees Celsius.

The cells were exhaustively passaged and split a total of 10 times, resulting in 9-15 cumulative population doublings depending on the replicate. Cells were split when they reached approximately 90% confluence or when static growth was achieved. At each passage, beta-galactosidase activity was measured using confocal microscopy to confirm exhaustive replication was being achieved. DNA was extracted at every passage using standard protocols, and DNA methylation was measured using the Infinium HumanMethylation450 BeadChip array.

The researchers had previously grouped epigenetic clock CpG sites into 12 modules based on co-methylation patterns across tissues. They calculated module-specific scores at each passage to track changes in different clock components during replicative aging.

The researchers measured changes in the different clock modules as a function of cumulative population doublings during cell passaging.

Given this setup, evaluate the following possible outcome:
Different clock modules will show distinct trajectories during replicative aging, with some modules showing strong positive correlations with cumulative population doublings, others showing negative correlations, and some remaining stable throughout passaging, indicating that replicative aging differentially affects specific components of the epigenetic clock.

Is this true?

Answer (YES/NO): YES